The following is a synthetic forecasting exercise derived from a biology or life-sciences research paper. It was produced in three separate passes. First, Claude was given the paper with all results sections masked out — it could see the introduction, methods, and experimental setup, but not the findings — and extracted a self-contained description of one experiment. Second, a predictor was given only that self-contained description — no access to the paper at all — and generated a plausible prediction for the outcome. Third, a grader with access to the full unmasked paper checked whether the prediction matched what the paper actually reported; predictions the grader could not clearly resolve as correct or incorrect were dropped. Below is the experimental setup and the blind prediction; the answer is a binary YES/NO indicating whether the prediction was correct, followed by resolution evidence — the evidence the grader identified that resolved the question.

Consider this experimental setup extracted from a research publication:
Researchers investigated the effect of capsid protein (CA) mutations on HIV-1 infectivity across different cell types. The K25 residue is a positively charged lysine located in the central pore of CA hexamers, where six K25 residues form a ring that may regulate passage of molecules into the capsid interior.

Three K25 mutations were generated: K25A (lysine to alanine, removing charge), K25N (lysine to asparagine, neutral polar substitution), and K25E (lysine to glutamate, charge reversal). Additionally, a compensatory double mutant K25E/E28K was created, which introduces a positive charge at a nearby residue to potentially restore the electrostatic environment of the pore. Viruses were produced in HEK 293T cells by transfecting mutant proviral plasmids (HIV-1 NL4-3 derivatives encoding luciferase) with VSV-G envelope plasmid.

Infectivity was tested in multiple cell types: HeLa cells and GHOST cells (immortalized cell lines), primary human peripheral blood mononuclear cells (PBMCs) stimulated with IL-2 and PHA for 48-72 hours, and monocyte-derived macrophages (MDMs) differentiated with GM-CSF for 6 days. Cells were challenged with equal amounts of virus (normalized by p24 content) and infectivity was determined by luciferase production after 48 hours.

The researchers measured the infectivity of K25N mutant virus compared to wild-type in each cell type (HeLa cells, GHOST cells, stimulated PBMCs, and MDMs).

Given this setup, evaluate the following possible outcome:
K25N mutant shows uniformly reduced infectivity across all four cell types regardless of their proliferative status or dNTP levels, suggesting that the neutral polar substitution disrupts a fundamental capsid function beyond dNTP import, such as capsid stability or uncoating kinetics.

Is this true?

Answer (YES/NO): NO